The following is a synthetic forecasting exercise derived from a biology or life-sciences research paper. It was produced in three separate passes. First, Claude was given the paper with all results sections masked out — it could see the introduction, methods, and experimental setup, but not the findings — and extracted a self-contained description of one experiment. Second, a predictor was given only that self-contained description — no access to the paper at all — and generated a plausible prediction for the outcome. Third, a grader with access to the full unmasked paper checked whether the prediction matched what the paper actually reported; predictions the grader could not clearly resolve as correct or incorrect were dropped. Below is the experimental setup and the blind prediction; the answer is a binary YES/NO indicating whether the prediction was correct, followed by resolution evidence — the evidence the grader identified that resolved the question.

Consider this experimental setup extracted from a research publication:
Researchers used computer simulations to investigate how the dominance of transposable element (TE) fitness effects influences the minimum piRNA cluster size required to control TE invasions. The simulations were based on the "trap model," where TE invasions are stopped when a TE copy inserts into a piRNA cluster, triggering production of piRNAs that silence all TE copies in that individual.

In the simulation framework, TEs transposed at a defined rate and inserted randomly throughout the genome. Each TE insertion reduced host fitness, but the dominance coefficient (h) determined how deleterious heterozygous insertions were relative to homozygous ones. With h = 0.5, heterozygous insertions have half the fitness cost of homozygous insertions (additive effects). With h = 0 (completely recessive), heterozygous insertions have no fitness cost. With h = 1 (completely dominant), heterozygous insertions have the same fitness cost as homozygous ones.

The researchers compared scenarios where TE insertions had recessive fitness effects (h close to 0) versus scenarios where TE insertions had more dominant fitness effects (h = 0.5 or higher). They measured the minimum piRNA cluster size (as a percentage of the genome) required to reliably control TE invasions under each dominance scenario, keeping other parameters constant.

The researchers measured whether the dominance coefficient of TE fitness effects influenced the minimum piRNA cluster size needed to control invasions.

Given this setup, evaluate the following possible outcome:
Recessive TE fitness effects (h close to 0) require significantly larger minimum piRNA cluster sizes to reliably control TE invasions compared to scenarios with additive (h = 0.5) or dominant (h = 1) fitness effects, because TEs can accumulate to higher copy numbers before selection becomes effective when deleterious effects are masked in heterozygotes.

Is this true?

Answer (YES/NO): YES